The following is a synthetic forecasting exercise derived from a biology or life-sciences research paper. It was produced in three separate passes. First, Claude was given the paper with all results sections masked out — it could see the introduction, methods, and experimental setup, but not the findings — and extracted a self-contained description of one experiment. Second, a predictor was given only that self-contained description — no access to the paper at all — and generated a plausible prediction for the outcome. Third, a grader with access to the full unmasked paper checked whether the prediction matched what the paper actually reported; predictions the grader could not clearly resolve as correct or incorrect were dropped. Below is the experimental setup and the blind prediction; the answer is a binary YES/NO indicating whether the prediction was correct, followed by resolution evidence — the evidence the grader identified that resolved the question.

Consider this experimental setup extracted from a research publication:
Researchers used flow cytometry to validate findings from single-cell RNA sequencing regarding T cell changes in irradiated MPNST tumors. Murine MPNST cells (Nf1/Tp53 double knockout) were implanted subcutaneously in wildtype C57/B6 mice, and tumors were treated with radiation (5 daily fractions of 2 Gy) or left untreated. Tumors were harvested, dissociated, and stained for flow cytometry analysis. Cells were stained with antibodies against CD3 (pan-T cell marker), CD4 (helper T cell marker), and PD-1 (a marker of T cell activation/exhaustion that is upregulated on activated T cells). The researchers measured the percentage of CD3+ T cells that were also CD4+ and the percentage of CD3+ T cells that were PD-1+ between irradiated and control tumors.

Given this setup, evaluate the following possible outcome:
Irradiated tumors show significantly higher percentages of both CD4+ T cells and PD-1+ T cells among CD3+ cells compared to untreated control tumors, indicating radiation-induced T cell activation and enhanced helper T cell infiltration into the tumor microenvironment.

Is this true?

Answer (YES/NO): YES